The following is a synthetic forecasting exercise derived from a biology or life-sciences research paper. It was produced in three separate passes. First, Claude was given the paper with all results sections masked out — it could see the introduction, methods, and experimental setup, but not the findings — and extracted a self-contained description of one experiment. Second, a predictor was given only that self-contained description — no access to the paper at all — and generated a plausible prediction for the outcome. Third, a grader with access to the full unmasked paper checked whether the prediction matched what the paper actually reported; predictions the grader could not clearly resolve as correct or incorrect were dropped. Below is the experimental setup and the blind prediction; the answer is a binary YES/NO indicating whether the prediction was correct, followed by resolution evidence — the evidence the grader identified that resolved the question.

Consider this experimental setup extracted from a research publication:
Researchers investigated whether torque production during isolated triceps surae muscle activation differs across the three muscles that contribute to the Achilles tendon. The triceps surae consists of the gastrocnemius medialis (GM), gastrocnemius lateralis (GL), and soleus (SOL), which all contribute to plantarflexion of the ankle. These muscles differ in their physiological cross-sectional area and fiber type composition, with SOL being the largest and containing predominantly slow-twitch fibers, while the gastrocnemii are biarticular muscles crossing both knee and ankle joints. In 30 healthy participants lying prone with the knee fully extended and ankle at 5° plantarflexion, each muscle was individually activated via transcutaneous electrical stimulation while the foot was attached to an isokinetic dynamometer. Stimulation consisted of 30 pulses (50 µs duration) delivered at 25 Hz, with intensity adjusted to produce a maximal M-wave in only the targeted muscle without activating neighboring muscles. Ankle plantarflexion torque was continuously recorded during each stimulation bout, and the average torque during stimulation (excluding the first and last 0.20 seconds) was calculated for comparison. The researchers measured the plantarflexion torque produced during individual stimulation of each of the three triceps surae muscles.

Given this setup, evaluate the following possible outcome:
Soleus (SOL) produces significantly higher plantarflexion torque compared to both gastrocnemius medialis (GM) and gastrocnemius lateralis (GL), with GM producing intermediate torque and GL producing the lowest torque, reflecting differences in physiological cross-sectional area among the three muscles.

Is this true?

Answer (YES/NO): NO